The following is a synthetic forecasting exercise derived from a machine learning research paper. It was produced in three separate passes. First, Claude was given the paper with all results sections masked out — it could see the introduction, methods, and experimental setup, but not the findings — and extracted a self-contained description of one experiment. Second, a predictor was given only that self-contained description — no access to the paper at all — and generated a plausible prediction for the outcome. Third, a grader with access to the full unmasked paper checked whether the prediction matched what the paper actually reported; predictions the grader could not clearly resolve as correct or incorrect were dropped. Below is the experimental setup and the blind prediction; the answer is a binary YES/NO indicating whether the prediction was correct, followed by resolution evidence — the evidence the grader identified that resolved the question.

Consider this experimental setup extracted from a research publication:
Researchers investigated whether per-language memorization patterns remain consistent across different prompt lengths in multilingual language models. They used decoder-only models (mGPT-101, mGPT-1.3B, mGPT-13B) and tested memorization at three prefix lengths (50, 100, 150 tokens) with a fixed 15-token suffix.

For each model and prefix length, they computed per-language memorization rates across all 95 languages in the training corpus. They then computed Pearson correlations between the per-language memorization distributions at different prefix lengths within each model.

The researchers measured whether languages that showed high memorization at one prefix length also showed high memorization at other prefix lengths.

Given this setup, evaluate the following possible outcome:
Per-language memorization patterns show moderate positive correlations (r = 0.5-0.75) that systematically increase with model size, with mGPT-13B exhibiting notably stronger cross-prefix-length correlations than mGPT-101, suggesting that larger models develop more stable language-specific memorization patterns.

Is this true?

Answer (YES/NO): NO